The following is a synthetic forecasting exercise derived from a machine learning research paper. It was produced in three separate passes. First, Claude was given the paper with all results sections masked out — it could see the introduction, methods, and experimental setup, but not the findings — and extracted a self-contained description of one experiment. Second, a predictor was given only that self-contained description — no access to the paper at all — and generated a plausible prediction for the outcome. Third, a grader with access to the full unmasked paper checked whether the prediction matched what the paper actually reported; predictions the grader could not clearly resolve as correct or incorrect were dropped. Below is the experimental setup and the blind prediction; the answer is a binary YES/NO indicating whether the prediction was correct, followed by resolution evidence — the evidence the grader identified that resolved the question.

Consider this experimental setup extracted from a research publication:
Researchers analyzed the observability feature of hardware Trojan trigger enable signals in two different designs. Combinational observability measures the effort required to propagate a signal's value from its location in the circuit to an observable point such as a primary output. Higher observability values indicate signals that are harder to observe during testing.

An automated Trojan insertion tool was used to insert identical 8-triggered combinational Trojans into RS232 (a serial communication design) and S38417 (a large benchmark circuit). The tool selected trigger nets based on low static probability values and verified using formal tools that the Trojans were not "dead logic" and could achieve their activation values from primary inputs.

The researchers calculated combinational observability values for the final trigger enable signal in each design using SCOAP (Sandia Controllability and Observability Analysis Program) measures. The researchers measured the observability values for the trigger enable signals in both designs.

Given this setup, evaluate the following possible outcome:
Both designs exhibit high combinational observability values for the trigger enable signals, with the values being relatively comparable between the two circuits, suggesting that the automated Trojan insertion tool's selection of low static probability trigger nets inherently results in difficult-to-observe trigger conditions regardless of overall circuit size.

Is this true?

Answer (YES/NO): NO